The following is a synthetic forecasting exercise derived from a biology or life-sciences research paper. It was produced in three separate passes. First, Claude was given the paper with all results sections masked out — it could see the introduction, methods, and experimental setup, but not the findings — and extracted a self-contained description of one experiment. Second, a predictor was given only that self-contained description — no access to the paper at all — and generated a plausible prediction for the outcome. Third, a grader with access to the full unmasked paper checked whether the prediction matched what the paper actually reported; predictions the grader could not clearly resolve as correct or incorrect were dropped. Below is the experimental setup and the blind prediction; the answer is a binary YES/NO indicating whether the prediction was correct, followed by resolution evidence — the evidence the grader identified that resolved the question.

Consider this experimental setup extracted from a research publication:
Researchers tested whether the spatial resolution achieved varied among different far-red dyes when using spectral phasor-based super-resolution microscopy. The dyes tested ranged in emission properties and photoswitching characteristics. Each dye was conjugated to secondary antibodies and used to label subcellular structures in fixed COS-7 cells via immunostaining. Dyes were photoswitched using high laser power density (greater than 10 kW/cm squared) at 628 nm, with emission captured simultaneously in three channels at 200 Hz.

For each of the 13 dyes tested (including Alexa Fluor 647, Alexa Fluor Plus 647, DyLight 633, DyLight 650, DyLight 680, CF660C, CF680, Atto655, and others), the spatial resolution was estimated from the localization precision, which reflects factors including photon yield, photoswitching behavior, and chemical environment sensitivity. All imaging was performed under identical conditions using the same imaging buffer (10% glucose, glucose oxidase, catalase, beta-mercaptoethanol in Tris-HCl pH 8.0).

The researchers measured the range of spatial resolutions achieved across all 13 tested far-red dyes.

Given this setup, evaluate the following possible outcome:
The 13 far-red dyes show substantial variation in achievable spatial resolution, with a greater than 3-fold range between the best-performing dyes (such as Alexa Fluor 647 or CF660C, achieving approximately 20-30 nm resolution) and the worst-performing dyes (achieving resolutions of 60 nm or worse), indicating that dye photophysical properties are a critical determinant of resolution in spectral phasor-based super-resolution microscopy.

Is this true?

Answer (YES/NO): NO